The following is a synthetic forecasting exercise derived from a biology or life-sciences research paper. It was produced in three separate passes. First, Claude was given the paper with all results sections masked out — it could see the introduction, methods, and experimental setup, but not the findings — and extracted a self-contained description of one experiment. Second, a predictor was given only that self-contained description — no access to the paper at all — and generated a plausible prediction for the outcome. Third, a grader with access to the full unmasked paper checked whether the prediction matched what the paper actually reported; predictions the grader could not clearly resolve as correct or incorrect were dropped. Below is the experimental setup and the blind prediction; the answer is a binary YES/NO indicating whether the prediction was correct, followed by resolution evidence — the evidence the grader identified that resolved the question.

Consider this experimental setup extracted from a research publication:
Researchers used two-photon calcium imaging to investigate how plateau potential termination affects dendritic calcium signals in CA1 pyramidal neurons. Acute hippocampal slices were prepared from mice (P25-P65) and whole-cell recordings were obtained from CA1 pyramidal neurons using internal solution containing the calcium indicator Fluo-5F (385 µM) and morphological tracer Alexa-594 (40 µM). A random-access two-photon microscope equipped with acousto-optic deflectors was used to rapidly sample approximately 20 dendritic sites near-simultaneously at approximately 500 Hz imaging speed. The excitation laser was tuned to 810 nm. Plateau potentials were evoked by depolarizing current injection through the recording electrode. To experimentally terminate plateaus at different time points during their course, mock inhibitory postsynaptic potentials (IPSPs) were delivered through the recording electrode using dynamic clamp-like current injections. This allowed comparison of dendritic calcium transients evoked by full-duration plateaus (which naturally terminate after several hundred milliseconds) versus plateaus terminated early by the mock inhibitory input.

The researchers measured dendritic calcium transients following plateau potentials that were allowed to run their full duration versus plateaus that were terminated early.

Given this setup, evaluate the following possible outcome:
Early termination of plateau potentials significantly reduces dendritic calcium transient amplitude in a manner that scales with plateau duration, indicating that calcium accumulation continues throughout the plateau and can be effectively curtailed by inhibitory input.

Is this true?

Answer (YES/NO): YES